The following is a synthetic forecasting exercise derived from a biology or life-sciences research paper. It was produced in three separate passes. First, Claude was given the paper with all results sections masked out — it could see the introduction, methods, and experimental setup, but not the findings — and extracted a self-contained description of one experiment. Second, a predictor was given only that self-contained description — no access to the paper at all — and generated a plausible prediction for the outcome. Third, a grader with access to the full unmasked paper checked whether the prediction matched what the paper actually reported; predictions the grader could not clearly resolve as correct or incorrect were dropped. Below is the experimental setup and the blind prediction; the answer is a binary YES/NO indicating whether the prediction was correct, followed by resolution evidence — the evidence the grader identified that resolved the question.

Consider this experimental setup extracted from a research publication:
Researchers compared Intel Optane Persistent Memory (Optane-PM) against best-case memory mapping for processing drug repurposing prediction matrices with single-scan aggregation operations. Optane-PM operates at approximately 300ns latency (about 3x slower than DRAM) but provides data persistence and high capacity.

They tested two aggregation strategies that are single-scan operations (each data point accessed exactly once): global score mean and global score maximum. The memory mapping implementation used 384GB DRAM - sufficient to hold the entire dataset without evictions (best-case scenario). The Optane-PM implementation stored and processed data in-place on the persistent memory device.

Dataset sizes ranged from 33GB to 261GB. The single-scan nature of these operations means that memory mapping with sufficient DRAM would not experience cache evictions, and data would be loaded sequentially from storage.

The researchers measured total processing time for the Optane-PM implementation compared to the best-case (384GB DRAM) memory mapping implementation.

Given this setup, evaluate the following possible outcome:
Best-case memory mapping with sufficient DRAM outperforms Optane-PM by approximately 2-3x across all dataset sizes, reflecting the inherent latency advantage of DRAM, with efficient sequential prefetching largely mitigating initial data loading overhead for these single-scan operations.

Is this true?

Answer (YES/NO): NO